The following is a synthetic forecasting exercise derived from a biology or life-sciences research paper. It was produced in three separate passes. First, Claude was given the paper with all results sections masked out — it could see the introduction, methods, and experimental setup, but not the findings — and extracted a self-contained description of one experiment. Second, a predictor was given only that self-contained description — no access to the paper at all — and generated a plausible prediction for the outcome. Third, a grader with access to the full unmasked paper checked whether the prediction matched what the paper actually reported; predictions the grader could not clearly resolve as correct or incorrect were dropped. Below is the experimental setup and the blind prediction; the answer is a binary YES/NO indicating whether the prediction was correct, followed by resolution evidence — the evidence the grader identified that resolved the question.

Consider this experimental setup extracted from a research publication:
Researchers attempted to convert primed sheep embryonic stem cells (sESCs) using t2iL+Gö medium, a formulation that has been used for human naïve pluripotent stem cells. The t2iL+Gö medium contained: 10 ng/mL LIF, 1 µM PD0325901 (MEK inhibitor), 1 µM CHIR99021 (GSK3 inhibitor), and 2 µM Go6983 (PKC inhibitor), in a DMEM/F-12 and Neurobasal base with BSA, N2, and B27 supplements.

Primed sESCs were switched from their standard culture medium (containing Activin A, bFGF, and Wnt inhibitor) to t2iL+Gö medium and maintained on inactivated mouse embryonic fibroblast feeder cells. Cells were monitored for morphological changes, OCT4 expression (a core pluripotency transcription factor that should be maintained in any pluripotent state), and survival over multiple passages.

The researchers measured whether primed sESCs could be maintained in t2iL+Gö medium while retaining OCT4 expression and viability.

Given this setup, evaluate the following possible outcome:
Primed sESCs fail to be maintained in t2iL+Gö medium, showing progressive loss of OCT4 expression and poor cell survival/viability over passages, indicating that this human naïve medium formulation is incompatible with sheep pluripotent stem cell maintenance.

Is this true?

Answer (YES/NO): YES